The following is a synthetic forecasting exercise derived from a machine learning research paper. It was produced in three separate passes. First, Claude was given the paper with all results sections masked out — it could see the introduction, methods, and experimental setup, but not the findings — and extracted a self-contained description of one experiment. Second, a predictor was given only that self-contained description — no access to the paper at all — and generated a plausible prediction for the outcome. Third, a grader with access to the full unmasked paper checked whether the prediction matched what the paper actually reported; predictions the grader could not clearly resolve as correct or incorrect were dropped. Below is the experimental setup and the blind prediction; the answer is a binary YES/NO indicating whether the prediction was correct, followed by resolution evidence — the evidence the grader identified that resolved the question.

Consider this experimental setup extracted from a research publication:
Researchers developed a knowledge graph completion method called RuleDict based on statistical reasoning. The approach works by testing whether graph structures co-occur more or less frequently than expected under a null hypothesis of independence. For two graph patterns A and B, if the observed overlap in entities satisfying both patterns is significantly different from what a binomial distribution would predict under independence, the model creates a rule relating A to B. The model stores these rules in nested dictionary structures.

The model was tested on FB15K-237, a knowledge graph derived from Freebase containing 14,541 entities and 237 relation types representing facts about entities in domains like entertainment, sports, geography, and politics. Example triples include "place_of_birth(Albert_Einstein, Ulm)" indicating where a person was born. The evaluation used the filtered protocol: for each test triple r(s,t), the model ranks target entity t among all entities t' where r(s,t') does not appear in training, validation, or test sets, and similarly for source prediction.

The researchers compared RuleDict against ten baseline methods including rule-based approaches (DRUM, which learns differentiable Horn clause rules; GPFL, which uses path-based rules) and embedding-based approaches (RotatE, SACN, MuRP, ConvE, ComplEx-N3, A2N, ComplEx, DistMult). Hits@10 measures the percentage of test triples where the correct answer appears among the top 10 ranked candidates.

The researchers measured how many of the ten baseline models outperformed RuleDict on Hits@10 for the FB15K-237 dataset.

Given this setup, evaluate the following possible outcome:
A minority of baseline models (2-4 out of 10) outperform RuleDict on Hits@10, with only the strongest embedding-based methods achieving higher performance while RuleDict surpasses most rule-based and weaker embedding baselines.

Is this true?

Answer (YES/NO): NO